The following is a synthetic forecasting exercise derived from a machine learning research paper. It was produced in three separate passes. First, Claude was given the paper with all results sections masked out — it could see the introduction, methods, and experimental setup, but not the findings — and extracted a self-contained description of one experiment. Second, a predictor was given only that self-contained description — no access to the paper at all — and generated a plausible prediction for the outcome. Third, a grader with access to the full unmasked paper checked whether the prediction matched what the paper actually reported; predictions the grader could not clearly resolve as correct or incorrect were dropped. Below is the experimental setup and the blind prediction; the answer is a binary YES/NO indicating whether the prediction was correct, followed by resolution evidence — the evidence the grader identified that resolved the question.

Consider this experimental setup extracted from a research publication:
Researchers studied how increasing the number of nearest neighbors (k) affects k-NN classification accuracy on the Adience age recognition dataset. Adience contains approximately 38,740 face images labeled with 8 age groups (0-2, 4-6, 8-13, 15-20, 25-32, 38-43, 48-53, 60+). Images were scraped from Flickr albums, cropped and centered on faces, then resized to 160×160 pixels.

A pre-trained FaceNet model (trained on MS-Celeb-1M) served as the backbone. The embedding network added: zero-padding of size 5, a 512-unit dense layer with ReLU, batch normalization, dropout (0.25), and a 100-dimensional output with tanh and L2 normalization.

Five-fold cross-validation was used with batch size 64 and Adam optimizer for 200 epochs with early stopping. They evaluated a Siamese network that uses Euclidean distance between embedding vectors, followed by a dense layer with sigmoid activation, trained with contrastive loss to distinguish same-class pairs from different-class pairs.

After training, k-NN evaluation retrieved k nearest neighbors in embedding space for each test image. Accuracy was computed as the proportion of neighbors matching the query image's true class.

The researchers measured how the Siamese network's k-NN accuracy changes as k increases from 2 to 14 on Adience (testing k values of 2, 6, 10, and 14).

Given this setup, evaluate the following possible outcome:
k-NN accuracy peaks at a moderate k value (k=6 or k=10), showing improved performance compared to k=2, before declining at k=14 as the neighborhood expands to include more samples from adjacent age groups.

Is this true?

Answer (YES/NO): NO